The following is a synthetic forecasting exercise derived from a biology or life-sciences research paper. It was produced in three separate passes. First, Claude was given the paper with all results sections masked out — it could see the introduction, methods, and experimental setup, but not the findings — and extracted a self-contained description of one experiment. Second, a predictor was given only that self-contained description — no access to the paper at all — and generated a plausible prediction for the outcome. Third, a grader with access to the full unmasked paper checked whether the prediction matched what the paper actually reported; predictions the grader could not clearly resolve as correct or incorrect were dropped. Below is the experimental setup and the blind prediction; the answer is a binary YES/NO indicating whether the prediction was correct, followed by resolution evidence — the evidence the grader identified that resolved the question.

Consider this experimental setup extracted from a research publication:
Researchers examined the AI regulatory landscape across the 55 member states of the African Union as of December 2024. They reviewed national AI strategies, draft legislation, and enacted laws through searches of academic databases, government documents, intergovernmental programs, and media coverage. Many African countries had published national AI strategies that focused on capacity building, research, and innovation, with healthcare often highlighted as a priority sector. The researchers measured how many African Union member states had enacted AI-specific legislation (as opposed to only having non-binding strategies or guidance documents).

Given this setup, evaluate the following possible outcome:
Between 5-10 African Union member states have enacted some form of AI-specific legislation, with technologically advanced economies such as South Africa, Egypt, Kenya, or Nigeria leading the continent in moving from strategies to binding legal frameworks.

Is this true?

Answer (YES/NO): NO